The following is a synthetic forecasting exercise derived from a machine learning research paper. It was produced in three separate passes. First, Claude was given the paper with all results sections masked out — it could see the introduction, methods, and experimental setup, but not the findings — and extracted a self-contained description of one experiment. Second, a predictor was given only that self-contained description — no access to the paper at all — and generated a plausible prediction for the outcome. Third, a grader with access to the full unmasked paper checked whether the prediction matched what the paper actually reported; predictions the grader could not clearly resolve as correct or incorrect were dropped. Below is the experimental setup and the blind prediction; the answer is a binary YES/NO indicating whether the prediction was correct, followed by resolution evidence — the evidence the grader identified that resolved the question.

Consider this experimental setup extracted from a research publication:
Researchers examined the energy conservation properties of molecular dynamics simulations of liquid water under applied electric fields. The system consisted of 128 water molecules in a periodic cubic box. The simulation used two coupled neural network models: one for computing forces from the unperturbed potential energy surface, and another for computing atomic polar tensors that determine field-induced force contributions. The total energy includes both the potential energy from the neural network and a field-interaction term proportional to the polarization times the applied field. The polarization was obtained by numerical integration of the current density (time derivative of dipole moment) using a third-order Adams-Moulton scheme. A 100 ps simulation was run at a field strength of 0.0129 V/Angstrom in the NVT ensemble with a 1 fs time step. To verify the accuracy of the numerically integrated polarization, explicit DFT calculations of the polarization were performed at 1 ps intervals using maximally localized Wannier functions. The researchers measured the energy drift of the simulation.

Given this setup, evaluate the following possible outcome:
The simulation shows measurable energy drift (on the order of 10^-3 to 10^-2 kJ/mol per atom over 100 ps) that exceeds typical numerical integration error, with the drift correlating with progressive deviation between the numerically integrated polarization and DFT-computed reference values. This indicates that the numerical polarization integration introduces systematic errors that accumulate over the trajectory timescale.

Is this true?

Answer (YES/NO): NO